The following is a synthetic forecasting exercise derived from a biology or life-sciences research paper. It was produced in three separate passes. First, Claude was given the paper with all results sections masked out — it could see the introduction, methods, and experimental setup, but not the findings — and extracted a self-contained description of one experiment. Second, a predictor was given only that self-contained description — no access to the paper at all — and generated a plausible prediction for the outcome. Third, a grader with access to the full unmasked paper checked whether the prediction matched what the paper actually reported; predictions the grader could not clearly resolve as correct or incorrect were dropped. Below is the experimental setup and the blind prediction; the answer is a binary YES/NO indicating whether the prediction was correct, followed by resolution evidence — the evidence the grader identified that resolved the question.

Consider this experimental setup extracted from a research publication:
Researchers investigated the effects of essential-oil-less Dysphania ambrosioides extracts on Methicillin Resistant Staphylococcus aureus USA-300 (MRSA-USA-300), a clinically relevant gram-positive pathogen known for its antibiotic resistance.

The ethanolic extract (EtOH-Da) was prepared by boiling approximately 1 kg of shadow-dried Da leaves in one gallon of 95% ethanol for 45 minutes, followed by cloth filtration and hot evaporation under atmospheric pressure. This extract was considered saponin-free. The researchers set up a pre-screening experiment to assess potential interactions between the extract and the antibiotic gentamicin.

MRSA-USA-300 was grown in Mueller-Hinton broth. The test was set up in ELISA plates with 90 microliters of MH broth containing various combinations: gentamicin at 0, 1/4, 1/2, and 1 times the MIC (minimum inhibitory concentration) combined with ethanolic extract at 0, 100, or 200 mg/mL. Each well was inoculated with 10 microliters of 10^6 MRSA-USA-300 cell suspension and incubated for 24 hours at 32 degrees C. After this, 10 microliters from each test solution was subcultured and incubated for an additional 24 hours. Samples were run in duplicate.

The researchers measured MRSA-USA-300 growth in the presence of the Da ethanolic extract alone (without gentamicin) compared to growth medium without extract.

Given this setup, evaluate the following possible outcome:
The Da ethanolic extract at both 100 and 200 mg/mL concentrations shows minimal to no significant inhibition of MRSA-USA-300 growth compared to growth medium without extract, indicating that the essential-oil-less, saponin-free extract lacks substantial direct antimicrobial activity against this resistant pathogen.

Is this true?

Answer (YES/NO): NO